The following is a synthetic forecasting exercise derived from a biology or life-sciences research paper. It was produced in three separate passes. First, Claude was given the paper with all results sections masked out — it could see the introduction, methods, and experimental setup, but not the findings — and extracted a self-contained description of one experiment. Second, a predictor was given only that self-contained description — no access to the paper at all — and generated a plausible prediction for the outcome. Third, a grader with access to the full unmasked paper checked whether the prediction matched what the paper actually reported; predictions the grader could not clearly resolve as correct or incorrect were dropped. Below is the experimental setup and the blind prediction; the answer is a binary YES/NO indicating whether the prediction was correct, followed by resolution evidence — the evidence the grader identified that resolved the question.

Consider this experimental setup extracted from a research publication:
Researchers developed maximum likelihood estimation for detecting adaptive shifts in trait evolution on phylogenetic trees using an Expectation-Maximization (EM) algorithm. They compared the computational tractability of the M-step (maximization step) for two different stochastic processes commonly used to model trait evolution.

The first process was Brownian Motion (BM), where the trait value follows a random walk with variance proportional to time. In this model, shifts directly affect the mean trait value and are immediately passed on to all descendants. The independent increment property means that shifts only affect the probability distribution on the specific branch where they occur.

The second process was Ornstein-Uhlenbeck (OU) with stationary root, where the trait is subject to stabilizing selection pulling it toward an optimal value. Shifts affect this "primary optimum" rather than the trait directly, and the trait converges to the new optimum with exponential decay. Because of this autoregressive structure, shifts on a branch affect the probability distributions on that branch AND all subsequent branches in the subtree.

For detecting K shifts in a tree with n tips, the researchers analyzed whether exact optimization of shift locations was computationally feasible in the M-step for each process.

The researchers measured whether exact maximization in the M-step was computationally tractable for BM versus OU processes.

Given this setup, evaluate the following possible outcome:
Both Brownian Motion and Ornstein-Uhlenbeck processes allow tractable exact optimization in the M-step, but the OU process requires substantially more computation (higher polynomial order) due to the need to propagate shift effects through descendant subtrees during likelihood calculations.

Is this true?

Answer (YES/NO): NO